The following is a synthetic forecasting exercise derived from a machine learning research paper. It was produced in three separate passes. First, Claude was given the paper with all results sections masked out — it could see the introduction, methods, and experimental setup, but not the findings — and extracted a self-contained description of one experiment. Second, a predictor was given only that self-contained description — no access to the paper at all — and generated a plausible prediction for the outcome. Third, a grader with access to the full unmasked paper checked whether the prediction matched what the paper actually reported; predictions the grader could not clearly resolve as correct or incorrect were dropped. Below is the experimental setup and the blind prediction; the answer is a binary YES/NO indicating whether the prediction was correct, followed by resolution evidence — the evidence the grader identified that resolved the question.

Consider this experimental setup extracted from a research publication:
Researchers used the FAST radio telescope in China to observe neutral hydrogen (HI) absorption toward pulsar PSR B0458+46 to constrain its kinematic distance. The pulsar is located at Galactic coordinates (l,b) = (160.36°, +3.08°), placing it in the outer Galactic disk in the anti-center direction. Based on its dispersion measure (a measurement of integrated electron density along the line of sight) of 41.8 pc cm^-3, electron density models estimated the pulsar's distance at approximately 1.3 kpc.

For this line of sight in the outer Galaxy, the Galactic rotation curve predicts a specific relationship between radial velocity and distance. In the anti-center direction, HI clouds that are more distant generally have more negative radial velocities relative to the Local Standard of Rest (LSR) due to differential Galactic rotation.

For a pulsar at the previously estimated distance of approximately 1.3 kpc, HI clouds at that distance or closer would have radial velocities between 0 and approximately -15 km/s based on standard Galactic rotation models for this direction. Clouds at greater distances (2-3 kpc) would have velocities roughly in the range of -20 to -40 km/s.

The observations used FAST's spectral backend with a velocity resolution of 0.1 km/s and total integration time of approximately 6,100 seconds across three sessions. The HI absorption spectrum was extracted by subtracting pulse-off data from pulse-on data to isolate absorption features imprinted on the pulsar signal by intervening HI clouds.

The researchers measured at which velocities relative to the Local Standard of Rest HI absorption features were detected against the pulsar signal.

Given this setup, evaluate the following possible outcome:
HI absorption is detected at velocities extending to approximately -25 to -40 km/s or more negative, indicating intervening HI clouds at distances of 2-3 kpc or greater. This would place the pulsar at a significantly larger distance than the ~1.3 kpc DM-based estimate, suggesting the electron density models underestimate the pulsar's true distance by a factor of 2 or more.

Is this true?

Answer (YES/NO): YES